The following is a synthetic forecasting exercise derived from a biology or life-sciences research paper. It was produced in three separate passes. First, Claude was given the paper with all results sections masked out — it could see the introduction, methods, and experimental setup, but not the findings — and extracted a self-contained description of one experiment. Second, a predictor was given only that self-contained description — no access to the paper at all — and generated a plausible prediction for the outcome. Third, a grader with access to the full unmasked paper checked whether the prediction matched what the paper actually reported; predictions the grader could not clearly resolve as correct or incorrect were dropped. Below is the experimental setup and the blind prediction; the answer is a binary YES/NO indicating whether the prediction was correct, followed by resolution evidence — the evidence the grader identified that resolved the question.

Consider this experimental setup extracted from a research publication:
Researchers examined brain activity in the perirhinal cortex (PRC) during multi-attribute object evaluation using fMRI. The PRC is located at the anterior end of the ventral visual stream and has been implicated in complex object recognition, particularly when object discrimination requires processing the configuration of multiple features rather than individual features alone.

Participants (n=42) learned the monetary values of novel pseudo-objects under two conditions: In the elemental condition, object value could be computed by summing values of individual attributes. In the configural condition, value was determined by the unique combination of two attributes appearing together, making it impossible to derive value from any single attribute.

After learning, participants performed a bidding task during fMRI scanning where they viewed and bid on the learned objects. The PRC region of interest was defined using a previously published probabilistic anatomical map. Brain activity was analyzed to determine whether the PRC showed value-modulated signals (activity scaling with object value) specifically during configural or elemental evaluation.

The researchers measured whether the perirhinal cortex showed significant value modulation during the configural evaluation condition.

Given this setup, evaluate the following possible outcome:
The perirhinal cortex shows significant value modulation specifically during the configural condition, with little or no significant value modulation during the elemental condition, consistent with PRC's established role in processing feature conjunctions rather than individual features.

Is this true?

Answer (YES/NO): NO